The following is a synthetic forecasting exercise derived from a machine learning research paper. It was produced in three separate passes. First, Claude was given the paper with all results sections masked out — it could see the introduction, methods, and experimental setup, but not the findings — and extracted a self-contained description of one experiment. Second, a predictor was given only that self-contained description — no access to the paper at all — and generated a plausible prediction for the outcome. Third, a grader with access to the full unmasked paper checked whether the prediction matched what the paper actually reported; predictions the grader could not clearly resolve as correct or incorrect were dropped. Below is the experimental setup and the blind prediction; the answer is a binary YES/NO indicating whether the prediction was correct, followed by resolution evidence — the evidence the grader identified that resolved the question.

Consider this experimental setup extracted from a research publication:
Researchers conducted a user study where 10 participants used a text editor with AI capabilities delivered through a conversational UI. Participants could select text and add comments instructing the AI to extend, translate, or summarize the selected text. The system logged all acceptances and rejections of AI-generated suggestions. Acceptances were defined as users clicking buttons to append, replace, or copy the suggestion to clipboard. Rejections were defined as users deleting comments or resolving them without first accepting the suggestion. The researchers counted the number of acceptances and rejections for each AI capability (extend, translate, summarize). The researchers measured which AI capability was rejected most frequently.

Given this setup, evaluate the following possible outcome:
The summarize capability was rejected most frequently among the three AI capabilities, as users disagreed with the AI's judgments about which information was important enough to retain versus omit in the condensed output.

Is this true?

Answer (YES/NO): NO